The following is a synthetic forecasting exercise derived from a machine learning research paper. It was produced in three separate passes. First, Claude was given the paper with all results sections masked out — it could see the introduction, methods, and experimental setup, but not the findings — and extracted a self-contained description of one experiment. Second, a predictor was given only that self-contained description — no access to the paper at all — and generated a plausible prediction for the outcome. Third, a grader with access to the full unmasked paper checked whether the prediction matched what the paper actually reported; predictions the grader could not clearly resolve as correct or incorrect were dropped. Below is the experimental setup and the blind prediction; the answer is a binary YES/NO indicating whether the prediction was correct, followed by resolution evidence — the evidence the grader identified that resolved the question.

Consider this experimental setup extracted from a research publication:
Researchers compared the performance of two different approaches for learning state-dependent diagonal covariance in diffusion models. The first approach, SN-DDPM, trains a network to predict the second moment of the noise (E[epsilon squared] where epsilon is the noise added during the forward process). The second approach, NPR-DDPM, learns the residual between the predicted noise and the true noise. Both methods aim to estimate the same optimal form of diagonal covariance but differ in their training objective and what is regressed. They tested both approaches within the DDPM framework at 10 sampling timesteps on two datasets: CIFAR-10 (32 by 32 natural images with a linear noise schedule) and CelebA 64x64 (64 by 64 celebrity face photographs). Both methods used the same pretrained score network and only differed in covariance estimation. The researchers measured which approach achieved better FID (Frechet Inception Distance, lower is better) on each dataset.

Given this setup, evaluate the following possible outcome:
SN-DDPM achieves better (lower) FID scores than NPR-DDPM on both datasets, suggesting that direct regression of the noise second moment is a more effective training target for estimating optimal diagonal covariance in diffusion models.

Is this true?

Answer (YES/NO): YES